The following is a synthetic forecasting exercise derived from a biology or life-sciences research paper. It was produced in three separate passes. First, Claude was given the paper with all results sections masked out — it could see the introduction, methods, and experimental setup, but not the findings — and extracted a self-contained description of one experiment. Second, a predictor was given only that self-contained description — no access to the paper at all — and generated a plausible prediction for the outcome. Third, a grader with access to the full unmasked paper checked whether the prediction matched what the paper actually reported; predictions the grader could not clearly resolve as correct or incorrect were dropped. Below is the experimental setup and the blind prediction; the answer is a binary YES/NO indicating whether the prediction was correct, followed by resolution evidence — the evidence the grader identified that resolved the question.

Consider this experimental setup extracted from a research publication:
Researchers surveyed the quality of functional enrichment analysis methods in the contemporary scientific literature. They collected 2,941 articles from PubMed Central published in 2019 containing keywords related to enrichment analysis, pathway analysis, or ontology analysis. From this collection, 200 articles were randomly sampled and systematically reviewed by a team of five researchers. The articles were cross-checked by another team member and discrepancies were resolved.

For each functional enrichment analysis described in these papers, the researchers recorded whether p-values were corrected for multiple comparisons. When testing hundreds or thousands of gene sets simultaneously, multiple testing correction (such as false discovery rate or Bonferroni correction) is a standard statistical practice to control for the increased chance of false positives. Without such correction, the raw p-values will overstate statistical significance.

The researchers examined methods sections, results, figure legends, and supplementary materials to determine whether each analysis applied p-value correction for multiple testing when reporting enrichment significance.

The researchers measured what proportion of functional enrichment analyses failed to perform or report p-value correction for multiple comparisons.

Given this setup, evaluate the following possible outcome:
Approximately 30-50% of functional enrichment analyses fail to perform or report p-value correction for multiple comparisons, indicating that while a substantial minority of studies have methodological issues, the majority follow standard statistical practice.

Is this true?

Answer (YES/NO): YES